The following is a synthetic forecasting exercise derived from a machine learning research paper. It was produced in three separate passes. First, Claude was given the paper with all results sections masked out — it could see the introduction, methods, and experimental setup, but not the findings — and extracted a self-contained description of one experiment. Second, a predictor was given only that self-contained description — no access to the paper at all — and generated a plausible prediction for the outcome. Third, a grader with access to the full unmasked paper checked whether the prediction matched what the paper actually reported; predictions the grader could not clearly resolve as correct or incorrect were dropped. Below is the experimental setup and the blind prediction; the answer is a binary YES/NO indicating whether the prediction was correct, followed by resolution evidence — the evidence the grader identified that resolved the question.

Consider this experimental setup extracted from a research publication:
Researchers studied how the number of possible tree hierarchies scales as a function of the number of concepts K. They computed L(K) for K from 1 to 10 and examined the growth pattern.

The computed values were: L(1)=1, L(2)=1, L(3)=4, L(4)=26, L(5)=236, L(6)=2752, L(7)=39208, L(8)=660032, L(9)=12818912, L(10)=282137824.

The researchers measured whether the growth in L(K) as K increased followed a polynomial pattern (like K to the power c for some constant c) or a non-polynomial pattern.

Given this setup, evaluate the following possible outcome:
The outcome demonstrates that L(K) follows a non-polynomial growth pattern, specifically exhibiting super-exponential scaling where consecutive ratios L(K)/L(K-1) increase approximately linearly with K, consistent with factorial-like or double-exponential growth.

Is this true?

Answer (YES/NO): NO